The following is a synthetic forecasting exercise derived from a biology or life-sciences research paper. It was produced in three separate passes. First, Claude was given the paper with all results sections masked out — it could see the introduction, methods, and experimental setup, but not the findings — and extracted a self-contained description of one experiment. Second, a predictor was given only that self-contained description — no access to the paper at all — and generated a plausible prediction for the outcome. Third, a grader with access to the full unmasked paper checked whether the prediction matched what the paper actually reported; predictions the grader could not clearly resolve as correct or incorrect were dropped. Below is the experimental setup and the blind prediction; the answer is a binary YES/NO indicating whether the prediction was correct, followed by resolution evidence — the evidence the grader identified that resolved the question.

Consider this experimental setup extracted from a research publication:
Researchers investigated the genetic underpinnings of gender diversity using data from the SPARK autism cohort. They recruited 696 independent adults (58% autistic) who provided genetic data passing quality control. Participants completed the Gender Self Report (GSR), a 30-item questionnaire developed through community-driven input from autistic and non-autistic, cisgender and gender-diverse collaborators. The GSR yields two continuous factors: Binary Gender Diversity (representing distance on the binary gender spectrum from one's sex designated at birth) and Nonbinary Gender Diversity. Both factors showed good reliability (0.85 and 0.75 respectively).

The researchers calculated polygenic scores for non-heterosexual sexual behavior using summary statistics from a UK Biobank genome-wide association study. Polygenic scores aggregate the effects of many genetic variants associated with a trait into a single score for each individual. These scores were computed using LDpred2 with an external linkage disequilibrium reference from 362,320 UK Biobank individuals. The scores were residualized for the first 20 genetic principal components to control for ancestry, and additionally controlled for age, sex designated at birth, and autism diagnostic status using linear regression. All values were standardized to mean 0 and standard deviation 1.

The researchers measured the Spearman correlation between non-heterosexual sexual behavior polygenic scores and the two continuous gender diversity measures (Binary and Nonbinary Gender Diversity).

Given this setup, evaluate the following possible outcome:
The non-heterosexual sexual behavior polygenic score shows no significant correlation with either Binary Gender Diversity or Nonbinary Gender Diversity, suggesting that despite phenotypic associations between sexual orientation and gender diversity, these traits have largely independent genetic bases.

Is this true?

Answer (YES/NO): NO